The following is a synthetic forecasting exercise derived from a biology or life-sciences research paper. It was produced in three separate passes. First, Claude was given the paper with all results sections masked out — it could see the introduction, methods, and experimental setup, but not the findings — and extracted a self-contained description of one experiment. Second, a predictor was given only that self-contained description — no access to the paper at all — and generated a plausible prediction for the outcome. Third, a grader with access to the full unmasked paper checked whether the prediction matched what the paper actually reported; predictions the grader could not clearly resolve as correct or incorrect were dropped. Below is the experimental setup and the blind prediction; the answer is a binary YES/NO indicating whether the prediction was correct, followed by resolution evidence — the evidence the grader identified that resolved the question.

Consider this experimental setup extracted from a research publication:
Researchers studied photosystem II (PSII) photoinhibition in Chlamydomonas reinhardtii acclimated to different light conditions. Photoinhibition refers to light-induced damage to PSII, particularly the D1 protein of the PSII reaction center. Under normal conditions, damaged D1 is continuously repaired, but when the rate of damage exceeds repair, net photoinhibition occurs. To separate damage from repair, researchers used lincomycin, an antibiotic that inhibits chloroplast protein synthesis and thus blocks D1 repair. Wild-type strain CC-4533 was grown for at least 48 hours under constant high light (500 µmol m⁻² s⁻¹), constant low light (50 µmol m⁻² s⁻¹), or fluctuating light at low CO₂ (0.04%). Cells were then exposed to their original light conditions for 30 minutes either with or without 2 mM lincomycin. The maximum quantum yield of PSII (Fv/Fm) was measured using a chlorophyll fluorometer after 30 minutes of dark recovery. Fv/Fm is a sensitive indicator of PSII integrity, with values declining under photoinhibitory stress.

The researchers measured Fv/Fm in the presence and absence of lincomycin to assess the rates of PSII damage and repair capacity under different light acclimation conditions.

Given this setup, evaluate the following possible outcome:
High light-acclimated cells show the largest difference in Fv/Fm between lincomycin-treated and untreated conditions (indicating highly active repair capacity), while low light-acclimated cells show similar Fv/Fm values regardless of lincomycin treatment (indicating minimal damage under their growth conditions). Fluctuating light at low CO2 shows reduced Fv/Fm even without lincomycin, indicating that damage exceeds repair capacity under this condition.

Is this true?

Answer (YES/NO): NO